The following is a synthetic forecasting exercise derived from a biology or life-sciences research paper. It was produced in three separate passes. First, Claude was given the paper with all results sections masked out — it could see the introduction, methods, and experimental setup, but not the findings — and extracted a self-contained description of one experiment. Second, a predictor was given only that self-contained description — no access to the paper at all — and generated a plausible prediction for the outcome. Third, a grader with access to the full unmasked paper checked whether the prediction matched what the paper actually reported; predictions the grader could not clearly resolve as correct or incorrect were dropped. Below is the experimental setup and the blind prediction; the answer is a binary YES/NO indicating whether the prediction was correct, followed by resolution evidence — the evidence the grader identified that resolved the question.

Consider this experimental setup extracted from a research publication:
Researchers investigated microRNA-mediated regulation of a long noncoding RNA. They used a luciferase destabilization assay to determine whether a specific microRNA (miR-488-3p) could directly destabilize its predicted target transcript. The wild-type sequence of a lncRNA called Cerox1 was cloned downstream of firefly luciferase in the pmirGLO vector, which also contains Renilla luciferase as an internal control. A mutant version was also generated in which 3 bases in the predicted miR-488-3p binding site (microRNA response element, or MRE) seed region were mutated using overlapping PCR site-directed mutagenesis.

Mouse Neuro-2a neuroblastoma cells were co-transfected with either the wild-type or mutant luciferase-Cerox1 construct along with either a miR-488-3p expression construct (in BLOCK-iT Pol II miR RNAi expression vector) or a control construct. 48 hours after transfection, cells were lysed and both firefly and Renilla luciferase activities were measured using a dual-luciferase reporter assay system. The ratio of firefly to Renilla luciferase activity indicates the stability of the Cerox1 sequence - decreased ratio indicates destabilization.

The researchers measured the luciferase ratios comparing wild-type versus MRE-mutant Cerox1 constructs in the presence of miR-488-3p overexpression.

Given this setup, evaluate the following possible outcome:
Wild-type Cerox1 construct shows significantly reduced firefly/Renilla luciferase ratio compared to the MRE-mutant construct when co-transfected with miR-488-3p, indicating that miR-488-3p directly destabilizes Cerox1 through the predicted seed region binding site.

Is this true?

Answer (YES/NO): YES